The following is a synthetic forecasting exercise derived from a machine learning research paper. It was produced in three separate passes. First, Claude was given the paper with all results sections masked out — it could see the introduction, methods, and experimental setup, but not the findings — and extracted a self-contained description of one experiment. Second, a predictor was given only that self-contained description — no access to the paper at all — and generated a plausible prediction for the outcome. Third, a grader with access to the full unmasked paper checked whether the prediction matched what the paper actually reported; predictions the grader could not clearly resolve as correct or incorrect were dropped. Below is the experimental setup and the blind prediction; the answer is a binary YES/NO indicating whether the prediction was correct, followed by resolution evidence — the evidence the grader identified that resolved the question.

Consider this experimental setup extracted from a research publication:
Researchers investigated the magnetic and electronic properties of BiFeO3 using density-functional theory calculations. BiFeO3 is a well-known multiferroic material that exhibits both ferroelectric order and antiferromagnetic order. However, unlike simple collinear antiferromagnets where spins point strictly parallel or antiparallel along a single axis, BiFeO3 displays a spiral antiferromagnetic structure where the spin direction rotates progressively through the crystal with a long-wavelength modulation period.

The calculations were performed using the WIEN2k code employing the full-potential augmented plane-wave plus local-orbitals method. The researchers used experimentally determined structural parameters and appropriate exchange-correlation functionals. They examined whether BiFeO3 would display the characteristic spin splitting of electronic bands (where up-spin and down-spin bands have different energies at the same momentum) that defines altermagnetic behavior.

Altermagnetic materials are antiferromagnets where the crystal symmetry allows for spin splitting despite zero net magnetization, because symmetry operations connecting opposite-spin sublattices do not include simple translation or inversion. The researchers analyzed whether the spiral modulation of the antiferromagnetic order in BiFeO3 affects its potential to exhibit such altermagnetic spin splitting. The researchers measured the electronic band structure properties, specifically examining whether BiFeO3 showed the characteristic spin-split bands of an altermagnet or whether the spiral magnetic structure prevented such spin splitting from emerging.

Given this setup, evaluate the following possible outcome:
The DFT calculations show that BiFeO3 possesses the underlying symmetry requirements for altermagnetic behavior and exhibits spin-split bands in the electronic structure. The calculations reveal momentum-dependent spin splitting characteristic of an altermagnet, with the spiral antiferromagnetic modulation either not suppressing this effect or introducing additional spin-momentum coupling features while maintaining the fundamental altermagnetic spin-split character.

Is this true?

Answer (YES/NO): NO